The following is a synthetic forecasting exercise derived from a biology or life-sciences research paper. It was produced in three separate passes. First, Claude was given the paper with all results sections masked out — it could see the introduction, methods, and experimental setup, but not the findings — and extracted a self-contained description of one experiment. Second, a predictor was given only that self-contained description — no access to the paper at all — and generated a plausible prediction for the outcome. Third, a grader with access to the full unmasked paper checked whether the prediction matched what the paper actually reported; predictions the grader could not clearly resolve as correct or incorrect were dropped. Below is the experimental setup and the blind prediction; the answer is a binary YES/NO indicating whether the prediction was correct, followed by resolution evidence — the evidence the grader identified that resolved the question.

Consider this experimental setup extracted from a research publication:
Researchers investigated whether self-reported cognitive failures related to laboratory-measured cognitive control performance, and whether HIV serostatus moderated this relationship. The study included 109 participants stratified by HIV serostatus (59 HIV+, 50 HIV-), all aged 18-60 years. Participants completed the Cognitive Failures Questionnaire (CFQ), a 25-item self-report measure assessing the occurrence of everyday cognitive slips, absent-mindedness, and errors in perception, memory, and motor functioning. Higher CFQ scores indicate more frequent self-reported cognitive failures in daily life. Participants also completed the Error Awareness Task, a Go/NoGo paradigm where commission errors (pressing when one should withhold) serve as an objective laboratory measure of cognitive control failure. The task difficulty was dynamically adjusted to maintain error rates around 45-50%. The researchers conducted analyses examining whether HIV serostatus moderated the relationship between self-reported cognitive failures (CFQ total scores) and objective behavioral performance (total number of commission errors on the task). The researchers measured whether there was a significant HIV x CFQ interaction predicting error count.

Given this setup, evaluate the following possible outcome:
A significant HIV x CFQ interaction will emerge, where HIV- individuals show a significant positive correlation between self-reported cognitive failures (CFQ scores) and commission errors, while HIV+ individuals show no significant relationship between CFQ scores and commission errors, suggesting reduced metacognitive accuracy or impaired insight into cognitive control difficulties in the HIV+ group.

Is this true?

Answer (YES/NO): NO